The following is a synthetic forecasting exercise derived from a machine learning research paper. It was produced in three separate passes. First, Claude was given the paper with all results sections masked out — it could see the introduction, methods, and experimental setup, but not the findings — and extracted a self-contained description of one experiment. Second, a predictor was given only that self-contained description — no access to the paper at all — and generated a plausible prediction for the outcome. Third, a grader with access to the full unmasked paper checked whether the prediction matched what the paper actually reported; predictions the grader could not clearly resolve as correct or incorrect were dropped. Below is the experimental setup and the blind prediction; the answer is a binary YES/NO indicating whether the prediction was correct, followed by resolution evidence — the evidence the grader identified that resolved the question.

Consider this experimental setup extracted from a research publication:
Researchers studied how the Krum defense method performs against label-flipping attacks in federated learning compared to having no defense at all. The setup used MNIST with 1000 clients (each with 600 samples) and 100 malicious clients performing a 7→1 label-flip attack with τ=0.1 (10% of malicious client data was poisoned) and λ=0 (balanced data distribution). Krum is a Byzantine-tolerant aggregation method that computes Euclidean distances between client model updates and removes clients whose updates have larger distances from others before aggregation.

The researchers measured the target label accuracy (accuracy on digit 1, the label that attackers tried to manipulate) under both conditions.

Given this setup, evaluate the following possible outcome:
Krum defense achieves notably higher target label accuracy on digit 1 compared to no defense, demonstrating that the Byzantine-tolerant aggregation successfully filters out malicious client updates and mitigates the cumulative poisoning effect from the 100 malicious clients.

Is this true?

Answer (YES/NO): NO